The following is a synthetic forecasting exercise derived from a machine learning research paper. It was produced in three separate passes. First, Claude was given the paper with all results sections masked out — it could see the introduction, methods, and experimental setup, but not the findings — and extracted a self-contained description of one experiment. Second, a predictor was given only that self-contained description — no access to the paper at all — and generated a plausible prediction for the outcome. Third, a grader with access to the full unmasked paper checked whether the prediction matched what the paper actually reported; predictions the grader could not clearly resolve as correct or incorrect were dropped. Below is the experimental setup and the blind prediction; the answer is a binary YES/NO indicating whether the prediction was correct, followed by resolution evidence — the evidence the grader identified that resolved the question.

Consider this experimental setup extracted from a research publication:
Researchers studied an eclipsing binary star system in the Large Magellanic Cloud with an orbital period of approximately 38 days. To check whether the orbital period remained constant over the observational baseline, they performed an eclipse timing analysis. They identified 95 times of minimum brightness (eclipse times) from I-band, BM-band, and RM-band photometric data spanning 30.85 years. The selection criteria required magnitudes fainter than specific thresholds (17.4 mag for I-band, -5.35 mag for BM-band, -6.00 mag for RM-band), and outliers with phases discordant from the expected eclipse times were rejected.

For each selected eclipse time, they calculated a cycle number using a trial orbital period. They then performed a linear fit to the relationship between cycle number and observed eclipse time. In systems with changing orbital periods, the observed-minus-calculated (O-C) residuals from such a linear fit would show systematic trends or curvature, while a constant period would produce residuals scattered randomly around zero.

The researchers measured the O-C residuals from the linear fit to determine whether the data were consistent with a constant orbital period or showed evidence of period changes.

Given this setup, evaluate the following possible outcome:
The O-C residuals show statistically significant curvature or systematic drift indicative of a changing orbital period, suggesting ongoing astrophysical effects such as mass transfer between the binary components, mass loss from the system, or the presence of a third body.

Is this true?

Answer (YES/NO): NO